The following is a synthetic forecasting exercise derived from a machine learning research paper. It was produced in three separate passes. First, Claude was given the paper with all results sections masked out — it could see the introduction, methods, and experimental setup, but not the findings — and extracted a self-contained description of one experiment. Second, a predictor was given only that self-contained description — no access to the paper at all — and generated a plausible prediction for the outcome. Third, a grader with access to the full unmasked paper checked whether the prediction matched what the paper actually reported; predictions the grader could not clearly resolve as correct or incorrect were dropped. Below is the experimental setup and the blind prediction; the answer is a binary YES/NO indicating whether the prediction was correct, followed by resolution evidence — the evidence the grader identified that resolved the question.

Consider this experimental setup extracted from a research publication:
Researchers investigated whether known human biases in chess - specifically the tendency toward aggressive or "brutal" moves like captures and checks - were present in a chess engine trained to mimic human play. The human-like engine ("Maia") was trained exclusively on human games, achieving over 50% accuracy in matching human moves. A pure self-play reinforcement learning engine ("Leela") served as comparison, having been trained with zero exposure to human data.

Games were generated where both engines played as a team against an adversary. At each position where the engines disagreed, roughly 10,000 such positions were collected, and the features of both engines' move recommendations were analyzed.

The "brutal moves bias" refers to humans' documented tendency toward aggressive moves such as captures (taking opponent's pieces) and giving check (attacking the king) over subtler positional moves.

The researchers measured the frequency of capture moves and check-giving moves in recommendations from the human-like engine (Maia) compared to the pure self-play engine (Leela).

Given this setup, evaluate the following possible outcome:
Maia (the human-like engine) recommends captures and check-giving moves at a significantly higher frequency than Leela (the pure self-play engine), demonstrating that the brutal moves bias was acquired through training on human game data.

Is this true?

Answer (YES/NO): YES